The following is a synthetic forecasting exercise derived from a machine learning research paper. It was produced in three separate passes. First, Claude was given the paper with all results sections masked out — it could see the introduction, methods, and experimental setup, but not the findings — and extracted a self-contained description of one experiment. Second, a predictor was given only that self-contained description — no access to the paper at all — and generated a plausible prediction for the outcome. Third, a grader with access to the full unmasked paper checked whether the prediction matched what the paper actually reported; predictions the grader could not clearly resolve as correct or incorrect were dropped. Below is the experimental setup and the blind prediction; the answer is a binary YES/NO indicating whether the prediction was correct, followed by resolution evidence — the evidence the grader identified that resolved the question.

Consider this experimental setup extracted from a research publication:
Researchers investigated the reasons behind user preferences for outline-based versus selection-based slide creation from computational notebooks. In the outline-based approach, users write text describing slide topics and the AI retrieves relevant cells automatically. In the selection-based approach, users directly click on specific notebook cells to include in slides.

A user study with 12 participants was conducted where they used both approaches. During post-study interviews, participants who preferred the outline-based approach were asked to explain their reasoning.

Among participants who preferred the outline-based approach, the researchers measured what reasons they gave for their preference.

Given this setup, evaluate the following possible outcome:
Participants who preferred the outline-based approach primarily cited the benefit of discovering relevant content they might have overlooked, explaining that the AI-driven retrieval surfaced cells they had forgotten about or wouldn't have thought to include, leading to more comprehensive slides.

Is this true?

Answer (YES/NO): NO